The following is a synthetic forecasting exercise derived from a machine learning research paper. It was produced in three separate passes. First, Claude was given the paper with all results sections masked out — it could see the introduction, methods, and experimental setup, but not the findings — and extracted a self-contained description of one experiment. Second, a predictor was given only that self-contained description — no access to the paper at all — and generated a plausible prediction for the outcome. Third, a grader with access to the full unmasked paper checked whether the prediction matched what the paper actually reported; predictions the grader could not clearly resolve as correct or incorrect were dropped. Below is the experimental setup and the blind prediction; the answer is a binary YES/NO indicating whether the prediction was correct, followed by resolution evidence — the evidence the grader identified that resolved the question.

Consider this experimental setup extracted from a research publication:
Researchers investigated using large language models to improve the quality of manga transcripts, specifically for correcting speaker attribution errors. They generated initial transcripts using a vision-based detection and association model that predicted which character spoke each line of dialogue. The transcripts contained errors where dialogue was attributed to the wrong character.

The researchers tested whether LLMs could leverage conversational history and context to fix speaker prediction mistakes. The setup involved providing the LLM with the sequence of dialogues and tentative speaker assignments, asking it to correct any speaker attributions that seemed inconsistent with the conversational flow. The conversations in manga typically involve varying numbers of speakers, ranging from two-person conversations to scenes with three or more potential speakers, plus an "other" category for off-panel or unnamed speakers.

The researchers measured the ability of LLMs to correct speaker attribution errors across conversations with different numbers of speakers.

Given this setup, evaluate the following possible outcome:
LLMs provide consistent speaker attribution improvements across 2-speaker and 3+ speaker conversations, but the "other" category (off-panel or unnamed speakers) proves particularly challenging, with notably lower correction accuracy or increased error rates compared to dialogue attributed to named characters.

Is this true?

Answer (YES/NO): NO